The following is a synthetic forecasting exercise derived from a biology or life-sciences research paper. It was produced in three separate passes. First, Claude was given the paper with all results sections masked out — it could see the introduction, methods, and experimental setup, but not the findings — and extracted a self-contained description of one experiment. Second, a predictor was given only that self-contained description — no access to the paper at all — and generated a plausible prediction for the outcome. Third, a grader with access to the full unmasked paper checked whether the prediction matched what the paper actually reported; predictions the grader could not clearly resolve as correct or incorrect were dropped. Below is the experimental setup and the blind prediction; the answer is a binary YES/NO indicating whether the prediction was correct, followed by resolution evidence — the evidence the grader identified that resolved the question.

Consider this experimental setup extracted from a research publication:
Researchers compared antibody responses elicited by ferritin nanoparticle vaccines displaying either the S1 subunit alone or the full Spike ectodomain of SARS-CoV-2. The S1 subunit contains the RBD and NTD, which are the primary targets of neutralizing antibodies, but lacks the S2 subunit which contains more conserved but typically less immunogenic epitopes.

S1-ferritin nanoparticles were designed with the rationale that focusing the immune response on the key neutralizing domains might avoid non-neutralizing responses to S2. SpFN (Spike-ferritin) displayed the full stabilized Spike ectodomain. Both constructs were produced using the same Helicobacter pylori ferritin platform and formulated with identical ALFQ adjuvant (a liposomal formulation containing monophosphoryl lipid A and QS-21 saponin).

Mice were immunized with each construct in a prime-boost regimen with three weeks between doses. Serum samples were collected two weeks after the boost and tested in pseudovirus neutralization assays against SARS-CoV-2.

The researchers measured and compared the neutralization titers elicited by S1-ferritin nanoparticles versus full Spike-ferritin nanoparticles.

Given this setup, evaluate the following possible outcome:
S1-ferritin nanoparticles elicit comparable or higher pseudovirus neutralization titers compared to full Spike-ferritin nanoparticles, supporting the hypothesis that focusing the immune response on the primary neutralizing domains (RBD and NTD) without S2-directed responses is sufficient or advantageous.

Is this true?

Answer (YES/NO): YES